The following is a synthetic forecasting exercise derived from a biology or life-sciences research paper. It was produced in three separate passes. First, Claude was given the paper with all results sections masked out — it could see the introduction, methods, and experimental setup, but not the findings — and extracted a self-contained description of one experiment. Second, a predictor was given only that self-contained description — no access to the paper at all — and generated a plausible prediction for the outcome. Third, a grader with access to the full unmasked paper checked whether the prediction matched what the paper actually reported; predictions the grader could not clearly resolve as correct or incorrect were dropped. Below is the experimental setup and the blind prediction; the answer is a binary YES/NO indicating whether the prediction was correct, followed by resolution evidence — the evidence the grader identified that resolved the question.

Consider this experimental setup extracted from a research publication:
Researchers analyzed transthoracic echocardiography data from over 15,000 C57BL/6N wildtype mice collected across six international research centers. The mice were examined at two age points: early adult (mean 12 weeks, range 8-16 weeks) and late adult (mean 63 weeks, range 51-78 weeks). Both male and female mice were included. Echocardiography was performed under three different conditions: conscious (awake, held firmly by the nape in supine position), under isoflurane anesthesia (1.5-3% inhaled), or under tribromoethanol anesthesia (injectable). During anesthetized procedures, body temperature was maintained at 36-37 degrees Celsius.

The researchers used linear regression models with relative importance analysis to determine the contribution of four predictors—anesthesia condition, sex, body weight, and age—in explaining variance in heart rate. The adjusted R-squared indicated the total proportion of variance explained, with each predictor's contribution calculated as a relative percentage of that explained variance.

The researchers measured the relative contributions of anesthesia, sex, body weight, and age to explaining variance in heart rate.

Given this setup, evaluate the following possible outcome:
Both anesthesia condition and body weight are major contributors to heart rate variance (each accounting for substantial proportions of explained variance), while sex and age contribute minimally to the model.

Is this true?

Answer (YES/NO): NO